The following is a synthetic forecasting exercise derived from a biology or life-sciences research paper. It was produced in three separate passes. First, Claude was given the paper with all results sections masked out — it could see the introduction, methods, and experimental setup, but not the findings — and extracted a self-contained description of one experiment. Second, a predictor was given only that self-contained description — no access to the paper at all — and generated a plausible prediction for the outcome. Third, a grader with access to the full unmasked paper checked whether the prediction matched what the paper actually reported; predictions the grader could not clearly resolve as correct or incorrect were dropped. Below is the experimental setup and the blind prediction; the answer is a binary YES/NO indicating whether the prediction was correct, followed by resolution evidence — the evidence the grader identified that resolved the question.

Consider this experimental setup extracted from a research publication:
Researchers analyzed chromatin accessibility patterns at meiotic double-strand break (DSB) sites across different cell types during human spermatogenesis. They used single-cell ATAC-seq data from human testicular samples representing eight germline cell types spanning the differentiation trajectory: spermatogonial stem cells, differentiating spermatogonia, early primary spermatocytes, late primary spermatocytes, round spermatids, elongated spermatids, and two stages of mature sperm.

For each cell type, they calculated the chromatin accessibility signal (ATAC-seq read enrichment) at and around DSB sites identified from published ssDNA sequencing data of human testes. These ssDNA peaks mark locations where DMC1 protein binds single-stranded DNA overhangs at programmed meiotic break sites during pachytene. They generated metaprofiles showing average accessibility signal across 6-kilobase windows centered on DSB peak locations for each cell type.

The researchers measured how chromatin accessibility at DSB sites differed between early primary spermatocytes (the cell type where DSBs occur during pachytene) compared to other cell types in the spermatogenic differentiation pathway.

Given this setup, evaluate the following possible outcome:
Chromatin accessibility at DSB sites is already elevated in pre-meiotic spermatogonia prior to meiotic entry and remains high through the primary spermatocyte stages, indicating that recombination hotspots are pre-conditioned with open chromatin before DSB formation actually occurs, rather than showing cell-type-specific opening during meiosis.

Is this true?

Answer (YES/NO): NO